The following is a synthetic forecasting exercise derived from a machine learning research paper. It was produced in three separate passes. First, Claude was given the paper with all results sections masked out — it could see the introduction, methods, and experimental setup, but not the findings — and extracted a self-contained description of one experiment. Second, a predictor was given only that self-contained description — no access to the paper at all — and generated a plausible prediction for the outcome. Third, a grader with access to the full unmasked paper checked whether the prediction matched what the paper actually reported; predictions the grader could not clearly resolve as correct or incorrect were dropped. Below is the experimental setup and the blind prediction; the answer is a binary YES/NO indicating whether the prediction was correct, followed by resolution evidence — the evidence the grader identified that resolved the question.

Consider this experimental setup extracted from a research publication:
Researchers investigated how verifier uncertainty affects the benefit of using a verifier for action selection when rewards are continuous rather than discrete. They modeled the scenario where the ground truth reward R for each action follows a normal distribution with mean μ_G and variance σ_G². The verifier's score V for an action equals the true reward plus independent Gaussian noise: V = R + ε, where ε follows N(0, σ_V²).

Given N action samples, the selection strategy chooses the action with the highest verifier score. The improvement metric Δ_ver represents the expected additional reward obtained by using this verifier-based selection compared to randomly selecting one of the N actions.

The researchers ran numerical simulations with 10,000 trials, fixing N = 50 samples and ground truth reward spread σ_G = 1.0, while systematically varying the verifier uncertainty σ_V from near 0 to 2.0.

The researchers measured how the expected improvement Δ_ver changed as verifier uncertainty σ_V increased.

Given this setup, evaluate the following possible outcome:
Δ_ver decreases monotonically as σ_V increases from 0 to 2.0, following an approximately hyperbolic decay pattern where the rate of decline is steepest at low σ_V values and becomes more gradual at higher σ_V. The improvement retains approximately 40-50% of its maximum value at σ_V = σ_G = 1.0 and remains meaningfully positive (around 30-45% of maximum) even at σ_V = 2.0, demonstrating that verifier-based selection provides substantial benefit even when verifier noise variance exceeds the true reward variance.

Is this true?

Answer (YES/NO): NO